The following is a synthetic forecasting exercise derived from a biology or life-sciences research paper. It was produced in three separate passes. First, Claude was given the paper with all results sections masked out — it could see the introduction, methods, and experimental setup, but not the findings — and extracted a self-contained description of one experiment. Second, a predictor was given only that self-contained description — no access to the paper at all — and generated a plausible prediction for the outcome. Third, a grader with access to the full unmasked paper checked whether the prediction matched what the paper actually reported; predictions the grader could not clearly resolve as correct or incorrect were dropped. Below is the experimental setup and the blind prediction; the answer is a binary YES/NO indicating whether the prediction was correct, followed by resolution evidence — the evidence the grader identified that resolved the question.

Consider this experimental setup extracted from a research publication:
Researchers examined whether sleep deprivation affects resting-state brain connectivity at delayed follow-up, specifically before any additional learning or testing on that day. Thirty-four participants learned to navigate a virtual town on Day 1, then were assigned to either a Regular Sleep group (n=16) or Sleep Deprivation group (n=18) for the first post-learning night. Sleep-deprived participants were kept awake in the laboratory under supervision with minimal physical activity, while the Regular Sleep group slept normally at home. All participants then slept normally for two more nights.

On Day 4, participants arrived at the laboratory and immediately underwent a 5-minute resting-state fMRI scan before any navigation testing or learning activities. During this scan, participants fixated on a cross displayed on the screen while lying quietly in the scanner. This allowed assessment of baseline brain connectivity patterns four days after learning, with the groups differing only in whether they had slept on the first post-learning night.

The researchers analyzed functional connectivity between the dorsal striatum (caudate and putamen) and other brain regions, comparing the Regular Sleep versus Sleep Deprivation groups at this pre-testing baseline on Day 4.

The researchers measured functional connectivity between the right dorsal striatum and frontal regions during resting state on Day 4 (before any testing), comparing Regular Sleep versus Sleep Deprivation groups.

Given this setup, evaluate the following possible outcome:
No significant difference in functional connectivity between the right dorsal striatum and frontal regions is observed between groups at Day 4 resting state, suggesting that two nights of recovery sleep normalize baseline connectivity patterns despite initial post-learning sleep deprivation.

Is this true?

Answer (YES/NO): NO